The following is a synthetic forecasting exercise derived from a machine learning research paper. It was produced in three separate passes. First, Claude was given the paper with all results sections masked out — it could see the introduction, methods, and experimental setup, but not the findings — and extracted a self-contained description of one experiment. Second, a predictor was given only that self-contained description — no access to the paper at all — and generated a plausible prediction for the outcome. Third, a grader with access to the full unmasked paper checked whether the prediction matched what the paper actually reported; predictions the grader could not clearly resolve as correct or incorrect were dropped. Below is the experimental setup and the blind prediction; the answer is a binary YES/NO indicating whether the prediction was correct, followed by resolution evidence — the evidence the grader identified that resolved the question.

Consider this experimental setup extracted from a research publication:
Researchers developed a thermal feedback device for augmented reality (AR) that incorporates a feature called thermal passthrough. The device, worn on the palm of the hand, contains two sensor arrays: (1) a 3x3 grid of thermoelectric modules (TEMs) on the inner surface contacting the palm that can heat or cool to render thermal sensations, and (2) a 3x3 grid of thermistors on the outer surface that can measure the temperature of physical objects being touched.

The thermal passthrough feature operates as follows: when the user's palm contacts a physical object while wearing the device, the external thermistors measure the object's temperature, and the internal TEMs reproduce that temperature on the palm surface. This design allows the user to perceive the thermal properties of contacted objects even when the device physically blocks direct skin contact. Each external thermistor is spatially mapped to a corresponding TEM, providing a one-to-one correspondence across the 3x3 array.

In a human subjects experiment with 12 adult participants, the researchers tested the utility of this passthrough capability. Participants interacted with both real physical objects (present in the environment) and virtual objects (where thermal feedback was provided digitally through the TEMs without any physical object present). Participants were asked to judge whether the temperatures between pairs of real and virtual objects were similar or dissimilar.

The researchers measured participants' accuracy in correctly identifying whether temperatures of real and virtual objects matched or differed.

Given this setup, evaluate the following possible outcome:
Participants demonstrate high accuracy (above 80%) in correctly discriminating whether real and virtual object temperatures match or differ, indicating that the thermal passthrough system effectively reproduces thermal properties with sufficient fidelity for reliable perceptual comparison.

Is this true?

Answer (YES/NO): YES